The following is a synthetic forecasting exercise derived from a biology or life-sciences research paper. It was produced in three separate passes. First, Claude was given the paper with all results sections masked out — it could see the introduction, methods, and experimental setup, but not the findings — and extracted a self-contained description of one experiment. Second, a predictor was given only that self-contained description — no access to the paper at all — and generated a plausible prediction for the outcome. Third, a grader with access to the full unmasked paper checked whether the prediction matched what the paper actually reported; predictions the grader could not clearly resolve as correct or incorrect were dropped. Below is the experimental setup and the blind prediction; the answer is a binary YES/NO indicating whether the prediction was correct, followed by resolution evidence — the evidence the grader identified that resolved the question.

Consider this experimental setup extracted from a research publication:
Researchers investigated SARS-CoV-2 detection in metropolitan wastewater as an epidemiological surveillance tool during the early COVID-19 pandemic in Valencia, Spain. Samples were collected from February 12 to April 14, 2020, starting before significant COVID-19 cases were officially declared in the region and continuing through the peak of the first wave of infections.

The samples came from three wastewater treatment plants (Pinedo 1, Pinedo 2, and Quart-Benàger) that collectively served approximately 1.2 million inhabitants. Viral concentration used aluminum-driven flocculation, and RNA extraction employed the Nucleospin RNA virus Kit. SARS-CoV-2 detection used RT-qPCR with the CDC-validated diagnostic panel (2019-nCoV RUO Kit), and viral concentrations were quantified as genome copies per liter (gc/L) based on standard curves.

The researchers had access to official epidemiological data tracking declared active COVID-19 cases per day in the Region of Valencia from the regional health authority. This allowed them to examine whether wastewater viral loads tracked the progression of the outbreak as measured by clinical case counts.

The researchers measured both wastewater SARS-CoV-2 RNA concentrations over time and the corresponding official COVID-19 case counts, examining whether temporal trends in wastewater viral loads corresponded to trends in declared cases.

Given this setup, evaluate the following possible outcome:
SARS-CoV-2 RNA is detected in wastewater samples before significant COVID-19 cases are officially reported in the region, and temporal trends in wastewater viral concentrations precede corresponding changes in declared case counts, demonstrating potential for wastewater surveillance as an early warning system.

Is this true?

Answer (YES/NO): YES